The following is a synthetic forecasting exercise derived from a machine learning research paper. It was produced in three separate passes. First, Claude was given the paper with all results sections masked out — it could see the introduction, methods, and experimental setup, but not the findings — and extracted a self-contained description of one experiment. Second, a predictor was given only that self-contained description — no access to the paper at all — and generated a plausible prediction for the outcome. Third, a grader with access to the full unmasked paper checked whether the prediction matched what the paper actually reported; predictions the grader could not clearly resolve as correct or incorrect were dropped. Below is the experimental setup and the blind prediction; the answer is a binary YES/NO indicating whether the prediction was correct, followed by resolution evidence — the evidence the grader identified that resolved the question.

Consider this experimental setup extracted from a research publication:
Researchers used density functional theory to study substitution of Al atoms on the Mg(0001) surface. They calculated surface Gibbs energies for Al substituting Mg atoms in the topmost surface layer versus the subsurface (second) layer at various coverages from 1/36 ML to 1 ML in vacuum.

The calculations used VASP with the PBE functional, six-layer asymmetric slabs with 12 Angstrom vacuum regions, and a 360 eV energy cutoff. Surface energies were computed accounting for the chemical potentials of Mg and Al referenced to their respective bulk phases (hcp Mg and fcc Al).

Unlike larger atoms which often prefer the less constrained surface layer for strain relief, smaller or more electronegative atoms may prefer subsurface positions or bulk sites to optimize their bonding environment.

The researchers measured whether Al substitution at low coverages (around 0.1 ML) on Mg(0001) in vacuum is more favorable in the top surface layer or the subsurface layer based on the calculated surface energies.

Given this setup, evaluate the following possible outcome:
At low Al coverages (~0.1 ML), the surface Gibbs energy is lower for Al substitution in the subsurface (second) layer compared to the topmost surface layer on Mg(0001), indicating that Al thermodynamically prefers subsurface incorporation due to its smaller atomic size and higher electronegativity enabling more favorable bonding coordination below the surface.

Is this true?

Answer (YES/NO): YES